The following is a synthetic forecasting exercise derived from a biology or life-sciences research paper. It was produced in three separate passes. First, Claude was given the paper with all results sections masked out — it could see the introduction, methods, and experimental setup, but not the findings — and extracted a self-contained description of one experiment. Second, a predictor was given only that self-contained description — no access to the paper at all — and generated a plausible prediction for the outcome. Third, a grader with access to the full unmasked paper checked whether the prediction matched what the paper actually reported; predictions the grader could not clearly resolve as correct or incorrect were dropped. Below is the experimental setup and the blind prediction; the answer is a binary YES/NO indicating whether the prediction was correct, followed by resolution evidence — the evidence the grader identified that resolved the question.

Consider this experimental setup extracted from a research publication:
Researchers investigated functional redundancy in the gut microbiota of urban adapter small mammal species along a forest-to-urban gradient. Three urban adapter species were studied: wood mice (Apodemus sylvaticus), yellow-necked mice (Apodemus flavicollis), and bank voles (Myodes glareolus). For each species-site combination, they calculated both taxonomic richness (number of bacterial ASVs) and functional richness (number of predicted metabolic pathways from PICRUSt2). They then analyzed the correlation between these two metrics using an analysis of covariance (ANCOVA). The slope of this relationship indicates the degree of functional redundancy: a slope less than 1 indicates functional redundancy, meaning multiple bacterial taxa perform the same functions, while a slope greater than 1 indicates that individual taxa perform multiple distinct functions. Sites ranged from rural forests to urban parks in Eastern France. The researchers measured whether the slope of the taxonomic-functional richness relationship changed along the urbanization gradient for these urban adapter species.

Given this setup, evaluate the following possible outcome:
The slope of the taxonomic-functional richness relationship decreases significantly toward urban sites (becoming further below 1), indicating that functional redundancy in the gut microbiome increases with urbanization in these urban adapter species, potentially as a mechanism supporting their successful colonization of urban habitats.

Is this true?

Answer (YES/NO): YES